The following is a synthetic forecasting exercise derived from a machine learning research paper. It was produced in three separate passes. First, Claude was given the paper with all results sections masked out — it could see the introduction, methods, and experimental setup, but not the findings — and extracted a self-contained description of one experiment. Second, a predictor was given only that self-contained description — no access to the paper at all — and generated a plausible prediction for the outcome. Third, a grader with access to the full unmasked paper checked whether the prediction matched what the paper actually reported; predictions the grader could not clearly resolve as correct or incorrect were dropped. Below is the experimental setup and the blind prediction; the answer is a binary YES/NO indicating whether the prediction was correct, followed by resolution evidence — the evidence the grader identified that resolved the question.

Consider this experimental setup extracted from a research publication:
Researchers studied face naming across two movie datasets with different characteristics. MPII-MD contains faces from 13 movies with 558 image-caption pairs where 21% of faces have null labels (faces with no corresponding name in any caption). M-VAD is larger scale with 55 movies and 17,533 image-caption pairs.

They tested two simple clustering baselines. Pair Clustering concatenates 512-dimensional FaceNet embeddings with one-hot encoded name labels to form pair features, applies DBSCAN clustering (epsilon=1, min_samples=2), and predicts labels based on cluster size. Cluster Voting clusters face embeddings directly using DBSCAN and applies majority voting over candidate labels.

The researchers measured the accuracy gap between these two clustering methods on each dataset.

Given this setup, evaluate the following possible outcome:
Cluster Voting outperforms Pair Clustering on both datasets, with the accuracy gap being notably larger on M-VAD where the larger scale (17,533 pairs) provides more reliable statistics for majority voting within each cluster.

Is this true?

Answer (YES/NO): NO